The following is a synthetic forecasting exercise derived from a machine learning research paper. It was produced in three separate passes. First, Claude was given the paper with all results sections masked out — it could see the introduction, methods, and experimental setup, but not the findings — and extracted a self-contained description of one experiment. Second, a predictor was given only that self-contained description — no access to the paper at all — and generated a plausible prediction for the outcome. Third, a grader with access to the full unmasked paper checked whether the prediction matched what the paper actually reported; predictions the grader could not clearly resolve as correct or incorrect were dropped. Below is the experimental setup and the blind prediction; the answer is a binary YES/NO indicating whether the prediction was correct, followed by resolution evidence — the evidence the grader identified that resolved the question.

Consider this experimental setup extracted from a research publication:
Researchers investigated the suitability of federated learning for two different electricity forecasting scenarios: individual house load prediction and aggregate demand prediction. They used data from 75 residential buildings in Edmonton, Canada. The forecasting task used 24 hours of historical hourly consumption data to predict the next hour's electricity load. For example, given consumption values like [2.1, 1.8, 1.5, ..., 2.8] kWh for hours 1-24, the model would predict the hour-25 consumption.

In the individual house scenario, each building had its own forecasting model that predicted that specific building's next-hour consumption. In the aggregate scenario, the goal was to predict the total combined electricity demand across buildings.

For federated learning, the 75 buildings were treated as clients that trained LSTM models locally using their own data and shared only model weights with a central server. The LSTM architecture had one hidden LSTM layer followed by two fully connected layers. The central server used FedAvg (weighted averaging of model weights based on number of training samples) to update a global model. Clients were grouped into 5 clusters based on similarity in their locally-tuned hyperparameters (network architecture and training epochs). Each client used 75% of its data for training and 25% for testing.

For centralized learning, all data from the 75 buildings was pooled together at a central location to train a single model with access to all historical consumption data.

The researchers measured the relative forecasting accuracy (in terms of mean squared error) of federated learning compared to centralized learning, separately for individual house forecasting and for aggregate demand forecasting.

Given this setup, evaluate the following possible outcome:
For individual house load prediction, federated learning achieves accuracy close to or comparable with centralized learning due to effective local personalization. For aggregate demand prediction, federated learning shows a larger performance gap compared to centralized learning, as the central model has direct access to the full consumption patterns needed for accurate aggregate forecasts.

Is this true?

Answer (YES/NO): NO